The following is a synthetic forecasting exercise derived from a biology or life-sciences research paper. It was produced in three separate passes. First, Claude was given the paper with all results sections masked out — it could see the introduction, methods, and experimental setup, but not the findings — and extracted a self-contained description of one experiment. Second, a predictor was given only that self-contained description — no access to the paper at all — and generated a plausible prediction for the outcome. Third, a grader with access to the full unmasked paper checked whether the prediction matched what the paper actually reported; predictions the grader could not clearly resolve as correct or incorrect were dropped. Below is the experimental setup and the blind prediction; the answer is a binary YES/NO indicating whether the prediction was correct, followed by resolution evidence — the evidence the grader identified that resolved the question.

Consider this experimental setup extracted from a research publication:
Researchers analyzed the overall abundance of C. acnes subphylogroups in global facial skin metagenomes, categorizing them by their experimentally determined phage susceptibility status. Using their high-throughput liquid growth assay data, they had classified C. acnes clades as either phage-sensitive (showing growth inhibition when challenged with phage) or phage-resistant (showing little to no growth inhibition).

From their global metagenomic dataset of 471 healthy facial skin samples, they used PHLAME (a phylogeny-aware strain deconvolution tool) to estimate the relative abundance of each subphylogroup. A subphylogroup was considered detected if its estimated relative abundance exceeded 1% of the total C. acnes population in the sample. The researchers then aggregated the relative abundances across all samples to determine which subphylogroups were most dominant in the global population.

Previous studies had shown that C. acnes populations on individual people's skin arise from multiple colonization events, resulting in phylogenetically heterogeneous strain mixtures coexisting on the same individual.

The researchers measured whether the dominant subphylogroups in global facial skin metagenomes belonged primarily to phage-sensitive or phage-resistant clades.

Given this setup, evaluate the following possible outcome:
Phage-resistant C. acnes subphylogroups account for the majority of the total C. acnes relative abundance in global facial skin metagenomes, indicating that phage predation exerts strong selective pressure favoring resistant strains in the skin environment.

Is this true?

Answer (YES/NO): NO